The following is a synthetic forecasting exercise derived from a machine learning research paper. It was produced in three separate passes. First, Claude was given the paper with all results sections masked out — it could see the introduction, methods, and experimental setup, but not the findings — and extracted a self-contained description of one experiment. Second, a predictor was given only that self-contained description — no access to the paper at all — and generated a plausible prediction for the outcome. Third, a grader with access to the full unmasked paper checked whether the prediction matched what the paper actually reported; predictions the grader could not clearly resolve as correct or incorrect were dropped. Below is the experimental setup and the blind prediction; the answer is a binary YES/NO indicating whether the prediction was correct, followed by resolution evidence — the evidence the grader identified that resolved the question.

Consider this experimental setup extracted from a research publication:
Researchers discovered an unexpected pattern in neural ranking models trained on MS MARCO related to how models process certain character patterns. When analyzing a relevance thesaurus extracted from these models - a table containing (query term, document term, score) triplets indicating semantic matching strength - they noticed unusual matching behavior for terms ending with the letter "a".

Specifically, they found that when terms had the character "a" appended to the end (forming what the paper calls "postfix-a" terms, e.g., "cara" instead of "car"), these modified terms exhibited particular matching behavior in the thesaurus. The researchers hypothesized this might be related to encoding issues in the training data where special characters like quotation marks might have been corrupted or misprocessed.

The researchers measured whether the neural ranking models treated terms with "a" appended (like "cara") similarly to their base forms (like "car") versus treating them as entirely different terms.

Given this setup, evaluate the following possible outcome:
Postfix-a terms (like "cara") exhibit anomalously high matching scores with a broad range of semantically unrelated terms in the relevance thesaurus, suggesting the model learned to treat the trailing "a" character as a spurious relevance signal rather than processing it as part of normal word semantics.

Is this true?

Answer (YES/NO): NO